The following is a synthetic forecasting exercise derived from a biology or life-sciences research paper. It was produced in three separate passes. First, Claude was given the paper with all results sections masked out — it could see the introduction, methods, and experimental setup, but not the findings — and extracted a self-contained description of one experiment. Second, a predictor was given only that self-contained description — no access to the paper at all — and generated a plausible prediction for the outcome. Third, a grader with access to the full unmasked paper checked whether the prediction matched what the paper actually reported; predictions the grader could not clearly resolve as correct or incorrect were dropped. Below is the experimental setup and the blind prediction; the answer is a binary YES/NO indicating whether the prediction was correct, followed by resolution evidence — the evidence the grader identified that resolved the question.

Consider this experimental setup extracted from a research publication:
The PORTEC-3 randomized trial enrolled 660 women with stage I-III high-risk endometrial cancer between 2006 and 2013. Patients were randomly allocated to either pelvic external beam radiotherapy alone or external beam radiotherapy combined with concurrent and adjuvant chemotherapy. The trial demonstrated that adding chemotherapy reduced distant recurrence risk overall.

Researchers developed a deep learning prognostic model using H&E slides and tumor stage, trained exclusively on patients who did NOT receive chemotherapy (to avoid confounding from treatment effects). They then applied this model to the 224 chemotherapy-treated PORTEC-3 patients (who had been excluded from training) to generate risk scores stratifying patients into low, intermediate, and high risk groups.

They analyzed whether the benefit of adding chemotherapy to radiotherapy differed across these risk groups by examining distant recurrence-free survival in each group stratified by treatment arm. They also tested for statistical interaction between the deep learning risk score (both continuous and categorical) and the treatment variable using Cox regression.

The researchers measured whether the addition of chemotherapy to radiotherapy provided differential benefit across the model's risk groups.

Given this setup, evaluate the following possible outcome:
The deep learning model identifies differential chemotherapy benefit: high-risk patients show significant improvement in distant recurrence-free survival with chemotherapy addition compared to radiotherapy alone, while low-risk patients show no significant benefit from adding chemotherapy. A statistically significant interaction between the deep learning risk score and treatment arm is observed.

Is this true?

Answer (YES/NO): YES